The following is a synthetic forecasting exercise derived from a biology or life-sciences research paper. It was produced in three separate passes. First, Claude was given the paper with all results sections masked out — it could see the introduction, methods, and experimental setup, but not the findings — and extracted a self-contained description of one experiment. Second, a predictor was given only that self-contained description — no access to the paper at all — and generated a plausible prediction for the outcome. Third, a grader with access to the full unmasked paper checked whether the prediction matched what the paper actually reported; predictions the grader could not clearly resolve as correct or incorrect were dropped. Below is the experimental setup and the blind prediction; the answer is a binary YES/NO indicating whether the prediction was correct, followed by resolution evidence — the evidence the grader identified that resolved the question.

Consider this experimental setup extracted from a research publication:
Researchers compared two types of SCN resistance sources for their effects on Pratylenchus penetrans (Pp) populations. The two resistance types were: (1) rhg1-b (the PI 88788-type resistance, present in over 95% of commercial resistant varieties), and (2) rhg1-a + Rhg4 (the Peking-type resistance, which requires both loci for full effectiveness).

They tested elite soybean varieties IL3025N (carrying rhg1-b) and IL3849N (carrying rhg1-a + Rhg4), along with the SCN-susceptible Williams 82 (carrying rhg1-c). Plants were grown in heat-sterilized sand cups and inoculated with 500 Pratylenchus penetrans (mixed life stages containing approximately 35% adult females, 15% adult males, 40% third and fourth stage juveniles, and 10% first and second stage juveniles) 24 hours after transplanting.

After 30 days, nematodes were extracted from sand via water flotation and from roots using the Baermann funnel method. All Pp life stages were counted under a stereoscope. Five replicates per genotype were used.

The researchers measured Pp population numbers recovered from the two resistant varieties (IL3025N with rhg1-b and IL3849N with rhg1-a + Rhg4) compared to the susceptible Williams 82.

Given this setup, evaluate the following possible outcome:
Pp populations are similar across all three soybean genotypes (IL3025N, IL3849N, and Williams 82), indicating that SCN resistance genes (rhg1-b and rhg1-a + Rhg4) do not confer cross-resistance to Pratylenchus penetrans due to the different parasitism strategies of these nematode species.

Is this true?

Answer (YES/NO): NO